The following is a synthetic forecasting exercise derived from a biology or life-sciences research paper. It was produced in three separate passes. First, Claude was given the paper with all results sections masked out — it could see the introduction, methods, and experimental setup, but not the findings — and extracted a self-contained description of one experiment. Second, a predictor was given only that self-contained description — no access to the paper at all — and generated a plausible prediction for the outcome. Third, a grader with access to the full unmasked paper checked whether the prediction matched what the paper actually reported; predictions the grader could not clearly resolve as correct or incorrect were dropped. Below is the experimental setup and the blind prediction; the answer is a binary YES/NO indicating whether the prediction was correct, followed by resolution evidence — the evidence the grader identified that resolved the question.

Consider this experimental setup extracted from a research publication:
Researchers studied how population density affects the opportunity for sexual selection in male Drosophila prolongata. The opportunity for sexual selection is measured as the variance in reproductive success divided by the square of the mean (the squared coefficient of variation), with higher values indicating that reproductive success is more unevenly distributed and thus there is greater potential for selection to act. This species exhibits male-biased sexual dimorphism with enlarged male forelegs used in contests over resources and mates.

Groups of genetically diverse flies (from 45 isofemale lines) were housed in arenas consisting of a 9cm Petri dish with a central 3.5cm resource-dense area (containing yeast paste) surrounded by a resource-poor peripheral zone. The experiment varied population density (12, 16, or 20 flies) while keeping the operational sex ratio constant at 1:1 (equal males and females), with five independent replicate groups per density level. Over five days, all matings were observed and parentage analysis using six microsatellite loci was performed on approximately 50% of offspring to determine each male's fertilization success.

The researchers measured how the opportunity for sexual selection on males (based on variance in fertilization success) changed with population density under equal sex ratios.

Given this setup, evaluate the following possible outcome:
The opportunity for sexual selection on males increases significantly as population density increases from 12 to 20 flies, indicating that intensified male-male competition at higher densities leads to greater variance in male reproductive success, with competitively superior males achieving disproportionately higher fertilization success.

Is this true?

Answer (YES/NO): NO